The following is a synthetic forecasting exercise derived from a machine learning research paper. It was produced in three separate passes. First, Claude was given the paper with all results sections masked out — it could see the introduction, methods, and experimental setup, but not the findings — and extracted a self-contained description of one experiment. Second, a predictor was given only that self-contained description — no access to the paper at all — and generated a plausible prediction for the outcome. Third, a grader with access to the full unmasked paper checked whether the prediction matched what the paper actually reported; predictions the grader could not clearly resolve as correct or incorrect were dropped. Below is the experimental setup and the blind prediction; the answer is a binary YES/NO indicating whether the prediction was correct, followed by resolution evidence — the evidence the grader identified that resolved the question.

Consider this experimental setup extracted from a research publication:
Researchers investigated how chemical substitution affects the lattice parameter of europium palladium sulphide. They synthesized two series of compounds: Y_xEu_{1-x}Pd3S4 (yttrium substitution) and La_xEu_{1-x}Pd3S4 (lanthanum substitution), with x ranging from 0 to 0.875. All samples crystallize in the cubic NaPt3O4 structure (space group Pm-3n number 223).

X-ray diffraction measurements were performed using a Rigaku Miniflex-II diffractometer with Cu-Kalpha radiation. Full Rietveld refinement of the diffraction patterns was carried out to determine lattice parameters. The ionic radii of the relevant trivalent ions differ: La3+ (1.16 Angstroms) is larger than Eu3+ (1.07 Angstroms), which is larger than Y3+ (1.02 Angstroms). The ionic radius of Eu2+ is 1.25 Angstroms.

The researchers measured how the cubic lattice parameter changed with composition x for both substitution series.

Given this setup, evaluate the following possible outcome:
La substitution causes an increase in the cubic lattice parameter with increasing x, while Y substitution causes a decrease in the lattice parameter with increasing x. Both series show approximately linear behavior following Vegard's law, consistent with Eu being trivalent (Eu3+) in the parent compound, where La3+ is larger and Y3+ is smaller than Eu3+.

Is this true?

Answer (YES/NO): NO